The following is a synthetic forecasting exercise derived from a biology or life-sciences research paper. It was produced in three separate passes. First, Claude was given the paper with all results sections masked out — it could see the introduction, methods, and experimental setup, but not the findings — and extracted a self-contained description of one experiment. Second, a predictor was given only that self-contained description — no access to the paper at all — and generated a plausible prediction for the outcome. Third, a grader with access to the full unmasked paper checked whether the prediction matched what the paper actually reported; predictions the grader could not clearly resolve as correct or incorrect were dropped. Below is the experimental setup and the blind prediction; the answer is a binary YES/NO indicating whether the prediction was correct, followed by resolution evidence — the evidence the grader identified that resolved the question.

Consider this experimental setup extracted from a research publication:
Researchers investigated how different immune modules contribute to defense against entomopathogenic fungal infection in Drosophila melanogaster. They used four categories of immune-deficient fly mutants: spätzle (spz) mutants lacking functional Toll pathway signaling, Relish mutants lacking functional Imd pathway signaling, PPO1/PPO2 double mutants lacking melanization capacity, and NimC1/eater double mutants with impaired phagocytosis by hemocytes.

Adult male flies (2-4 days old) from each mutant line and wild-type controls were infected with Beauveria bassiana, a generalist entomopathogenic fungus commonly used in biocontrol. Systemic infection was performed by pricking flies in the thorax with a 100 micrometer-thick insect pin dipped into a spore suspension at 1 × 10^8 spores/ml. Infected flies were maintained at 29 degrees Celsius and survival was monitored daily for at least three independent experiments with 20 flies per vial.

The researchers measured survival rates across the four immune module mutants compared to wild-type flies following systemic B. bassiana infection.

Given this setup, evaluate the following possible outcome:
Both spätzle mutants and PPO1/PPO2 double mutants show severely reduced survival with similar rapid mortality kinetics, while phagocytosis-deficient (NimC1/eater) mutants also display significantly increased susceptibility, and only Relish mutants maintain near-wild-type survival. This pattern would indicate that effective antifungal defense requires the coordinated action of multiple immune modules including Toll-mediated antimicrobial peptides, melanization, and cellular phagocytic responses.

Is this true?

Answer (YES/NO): NO